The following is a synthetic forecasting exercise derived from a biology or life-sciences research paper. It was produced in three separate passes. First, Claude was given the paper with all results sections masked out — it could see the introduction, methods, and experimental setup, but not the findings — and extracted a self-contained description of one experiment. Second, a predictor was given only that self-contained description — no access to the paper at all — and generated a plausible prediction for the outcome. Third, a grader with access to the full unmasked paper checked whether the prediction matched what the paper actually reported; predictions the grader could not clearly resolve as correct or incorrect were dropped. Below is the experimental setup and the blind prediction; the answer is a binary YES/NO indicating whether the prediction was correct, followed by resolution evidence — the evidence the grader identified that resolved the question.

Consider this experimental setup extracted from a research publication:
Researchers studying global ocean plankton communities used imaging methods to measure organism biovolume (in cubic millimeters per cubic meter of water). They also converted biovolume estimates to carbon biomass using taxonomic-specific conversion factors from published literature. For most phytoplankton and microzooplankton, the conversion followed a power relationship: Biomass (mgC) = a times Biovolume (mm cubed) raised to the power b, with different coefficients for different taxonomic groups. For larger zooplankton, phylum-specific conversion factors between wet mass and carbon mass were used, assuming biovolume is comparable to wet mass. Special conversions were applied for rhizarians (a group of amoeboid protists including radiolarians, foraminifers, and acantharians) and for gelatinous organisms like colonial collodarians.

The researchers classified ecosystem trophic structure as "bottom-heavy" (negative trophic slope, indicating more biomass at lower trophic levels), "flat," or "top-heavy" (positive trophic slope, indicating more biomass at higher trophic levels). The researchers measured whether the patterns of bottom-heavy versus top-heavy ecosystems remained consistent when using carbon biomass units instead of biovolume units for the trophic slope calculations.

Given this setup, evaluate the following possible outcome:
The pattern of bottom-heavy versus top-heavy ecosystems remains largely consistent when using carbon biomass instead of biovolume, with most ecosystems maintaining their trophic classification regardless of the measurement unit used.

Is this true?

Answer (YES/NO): YES